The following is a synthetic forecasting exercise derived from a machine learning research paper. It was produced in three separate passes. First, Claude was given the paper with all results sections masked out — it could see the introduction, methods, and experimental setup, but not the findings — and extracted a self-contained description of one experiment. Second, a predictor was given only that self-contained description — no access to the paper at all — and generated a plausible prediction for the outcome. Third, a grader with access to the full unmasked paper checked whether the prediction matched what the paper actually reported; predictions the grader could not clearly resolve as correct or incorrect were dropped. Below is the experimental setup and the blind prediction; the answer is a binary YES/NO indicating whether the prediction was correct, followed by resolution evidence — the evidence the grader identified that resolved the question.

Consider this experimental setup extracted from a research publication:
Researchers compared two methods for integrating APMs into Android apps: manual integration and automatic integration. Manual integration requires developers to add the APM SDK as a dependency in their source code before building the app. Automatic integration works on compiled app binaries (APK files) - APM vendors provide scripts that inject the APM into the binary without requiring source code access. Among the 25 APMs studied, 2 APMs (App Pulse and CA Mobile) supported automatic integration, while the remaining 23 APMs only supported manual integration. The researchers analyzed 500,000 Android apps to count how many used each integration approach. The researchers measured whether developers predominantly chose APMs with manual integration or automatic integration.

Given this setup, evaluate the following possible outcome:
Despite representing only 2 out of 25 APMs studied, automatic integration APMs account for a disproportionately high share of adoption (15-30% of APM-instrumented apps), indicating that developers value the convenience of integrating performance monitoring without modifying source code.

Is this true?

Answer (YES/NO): NO